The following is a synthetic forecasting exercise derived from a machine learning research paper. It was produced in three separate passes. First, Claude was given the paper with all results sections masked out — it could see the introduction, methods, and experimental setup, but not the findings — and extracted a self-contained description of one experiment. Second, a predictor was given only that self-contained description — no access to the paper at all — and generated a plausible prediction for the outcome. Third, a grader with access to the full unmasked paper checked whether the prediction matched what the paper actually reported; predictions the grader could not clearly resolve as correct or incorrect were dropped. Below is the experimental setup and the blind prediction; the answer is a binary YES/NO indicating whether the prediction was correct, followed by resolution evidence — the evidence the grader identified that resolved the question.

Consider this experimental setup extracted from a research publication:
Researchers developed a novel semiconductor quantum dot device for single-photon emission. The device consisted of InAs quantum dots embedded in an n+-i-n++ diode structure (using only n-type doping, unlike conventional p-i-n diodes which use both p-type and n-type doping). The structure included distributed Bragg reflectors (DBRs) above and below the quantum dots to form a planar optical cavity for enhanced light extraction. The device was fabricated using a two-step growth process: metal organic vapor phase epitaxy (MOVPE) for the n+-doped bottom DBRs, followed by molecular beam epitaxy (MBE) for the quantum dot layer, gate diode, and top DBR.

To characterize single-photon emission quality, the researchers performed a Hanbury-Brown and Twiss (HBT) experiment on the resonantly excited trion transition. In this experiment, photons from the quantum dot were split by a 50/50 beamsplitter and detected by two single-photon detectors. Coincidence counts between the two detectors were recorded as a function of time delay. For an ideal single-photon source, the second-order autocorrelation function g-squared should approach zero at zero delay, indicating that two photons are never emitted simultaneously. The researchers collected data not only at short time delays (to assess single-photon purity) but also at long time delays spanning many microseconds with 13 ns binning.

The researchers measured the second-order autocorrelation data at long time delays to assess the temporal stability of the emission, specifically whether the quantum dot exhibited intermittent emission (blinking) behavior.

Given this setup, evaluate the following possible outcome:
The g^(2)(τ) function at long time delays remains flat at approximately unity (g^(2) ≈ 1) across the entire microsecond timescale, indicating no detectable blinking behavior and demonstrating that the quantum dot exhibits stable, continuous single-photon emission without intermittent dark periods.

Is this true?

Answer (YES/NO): YES